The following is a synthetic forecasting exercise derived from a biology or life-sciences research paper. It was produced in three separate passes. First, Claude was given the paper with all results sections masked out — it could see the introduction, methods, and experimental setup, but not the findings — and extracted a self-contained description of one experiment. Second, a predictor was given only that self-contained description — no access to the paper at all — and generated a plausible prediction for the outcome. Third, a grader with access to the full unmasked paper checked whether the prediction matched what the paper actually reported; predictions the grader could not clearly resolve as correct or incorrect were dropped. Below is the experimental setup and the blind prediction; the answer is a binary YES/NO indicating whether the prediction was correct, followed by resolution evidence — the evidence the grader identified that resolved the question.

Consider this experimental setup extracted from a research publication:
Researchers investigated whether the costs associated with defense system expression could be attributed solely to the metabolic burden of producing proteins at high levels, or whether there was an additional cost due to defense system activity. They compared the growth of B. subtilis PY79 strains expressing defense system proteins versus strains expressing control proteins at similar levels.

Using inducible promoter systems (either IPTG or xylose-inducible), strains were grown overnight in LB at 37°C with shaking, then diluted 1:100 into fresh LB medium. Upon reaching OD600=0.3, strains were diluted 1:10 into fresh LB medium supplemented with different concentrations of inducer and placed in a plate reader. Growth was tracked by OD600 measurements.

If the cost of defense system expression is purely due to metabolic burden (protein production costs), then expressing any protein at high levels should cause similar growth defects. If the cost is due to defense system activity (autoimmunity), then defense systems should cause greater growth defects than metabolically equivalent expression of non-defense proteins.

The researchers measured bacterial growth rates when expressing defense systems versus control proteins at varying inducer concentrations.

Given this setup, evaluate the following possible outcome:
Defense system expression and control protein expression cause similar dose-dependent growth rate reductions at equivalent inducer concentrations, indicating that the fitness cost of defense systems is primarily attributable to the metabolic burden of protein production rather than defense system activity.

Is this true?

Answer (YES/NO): NO